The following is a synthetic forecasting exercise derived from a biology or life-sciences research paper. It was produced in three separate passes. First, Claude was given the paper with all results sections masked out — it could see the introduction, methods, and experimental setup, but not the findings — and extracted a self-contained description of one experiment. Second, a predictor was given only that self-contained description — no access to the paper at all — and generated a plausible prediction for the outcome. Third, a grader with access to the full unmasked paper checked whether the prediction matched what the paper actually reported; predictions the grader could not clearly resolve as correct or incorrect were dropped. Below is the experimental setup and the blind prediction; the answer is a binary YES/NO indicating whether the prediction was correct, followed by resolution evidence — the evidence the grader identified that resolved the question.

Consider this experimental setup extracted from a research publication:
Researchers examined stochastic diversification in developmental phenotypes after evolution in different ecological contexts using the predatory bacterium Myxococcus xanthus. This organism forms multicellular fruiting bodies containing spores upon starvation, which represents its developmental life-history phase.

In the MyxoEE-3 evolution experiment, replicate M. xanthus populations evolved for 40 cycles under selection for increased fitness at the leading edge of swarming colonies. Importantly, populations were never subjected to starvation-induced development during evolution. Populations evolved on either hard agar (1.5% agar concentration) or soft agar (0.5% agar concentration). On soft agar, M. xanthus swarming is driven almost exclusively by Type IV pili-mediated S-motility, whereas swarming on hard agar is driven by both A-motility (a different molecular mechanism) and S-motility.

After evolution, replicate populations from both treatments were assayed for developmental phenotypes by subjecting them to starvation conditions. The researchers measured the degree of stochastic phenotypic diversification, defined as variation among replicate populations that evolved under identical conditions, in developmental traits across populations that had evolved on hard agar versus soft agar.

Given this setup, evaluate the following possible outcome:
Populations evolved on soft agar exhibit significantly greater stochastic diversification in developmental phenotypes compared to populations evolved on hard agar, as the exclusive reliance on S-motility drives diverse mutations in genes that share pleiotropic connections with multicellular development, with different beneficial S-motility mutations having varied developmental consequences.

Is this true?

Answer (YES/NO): NO